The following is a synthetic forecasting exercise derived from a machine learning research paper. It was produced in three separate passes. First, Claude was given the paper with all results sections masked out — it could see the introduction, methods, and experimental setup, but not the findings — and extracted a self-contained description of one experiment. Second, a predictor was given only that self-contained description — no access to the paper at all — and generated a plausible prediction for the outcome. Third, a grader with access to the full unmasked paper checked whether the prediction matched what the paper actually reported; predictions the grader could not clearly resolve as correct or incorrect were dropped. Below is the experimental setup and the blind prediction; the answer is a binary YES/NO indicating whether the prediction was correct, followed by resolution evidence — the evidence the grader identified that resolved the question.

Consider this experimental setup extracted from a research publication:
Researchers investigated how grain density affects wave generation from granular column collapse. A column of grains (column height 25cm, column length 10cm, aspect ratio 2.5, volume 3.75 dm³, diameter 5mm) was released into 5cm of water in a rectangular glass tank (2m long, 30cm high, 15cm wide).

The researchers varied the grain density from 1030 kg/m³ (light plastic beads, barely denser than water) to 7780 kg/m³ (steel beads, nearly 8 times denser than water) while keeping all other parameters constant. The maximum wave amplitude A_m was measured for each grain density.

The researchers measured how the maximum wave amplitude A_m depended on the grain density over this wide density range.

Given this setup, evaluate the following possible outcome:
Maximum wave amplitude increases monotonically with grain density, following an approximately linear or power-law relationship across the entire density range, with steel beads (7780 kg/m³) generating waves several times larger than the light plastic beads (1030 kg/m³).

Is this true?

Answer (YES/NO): NO